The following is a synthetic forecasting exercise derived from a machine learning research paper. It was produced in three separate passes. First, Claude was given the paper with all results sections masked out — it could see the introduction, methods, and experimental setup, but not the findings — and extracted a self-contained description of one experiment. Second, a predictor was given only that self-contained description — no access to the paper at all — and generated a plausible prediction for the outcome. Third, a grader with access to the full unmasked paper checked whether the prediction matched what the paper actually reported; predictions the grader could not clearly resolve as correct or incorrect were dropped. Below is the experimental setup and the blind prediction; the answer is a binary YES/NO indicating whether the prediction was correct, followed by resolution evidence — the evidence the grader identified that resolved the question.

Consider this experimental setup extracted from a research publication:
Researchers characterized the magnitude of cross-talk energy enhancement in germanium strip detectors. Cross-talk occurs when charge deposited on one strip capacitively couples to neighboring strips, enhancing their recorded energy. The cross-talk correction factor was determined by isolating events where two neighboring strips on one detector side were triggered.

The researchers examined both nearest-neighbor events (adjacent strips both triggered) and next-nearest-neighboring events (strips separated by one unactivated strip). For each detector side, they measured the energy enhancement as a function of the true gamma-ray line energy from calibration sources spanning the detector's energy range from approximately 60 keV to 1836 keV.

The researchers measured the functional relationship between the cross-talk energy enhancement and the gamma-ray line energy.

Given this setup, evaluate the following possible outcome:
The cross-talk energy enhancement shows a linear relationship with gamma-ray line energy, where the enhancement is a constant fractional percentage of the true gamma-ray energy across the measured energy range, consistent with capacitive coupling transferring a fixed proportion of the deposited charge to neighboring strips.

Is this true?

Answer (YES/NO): YES